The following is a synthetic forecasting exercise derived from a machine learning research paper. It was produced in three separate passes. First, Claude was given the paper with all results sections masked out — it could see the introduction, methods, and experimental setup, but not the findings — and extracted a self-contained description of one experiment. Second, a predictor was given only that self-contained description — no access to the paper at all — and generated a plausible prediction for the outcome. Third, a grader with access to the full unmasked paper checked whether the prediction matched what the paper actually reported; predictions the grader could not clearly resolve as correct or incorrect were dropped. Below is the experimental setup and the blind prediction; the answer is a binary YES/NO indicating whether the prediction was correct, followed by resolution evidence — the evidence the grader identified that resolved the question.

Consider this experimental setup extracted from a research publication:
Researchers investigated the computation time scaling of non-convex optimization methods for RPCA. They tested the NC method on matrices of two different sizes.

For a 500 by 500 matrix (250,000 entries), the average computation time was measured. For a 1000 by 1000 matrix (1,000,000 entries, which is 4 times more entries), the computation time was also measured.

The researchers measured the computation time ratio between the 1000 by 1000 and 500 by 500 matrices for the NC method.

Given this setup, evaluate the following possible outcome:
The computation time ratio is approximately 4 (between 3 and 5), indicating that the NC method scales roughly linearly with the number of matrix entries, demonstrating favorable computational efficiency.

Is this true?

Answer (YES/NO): NO